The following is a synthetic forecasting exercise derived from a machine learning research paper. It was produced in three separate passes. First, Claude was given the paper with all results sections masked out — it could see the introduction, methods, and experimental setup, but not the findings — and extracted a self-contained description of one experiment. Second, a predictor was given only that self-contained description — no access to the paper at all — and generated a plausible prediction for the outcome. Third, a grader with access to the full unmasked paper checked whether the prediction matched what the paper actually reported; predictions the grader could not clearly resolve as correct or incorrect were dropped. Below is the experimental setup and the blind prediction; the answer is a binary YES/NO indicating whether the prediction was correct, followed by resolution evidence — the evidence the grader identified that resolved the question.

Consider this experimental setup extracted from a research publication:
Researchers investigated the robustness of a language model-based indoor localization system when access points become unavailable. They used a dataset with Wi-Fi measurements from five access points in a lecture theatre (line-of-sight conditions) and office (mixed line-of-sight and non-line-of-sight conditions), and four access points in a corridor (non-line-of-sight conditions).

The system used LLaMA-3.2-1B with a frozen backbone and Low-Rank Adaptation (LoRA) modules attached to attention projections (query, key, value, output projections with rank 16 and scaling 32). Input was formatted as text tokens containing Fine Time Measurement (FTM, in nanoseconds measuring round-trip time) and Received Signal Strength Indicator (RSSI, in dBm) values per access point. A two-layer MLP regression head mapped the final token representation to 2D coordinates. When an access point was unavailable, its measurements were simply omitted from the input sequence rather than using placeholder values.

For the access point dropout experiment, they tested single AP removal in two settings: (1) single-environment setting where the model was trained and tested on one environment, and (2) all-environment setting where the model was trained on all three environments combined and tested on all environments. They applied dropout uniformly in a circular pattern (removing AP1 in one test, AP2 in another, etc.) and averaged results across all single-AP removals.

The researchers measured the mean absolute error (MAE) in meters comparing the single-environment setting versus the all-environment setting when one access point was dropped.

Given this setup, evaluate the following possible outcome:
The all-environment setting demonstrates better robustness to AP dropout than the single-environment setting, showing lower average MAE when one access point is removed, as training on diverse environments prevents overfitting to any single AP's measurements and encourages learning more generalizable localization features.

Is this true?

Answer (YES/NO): YES